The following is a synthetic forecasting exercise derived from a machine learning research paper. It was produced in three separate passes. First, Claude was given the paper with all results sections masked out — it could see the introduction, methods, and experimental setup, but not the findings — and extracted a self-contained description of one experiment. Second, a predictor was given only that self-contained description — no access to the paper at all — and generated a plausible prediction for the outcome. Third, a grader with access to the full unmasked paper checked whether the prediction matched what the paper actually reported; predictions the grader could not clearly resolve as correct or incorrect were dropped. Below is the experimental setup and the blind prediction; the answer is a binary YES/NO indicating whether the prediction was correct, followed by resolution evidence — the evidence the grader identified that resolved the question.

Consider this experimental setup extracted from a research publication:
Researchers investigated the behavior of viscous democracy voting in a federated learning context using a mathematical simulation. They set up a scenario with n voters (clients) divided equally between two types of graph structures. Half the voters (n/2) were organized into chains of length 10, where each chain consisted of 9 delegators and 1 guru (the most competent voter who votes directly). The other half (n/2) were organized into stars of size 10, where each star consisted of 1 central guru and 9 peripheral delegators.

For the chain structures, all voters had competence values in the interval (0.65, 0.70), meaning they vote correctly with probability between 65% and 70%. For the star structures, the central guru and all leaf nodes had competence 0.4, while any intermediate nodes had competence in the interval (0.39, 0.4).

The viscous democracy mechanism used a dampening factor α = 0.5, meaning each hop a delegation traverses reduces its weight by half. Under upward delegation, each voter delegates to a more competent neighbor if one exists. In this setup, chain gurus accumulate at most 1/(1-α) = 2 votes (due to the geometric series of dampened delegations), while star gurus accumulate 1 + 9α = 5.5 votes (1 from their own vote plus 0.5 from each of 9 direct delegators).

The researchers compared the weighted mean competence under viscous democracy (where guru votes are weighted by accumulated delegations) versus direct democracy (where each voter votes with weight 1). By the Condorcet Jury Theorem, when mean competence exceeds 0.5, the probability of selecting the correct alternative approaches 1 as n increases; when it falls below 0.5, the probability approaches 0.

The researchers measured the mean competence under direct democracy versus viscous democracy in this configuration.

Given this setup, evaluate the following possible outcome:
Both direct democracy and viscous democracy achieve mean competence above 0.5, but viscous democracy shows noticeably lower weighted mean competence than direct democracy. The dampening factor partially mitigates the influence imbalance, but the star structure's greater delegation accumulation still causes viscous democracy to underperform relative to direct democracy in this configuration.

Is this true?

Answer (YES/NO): NO